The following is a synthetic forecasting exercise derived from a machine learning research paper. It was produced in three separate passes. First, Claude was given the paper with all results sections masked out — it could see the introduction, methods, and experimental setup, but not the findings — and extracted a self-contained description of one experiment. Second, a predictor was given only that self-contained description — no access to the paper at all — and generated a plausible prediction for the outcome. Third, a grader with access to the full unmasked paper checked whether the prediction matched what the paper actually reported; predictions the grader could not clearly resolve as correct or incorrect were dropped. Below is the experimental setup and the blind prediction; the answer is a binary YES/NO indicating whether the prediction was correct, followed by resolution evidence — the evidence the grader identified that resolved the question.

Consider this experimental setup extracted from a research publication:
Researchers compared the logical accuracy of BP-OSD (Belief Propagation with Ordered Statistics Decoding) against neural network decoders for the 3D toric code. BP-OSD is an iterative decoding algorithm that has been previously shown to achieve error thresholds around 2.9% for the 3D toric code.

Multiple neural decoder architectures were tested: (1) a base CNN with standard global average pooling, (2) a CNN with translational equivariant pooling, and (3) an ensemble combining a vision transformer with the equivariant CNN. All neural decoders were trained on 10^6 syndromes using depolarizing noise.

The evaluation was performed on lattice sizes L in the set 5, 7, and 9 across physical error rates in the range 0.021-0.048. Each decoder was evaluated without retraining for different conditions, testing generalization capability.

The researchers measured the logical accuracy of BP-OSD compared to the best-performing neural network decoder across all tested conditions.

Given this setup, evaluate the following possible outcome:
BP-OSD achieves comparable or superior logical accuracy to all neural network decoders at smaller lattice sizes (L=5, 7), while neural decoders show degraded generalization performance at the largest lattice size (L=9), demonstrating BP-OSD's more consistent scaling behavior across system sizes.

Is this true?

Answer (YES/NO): NO